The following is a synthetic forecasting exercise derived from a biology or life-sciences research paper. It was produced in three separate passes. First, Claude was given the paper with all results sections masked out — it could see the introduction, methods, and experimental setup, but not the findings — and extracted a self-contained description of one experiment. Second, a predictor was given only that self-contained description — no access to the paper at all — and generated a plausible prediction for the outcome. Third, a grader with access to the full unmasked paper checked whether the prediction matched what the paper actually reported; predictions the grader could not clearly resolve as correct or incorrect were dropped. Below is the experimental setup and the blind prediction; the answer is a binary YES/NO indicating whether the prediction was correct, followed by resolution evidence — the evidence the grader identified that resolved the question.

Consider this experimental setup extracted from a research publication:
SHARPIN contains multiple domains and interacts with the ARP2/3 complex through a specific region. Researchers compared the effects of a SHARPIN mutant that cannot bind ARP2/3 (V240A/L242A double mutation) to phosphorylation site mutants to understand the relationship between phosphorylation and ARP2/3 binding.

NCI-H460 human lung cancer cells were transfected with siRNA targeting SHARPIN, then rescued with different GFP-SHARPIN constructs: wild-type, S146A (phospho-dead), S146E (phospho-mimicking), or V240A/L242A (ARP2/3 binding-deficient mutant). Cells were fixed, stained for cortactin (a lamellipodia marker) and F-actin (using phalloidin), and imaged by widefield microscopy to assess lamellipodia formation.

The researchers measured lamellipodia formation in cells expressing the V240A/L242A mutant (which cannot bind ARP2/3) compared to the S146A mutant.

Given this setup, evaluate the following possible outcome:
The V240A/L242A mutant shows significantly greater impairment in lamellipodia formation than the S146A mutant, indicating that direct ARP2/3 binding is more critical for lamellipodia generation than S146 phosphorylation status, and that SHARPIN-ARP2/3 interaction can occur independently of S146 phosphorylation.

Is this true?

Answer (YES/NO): NO